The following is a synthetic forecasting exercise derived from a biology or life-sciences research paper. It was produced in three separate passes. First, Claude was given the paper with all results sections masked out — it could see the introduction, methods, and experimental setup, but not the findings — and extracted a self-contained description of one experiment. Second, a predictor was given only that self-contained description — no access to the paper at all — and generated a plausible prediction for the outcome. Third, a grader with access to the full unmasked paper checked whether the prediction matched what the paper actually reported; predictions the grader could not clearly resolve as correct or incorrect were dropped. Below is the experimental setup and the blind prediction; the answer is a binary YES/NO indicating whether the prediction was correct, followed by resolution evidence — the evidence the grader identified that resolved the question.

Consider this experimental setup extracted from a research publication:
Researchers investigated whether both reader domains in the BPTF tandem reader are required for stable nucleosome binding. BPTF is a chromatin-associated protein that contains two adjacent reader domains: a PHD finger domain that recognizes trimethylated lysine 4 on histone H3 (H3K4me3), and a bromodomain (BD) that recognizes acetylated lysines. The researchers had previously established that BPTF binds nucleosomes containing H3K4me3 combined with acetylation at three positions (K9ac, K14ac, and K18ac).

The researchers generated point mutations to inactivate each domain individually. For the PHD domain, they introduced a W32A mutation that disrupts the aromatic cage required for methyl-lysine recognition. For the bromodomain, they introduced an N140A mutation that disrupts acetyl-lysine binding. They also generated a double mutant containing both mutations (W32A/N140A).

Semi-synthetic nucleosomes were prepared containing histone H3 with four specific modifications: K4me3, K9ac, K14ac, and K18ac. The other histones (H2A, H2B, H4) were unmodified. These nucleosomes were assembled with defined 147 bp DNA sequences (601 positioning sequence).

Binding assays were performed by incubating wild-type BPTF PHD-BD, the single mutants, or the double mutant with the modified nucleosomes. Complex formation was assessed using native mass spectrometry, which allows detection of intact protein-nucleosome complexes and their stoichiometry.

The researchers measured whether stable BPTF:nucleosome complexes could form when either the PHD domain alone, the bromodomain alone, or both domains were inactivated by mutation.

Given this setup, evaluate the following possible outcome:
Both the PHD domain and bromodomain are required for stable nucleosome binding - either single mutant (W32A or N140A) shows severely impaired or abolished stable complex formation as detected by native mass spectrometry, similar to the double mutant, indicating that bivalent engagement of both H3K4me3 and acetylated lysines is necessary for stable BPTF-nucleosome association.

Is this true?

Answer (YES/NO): YES